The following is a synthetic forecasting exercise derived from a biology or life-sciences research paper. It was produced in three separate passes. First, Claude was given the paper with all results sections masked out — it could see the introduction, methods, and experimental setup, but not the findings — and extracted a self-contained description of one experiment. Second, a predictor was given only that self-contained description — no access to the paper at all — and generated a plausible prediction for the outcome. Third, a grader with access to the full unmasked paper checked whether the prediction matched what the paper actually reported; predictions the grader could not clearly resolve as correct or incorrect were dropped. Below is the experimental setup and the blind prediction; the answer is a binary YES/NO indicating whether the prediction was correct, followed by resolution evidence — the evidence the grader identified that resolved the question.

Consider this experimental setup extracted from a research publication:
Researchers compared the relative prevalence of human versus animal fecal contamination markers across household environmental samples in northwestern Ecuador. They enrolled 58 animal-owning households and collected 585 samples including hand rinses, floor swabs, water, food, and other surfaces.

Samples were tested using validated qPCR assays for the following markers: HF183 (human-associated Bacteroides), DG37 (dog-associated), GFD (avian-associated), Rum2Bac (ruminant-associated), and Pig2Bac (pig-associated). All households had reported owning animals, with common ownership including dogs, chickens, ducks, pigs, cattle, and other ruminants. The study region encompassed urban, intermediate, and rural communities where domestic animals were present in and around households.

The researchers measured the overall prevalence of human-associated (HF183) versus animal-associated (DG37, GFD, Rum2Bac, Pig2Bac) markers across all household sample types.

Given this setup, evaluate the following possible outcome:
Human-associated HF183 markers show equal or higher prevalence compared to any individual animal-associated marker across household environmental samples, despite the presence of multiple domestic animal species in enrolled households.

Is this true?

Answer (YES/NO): YES